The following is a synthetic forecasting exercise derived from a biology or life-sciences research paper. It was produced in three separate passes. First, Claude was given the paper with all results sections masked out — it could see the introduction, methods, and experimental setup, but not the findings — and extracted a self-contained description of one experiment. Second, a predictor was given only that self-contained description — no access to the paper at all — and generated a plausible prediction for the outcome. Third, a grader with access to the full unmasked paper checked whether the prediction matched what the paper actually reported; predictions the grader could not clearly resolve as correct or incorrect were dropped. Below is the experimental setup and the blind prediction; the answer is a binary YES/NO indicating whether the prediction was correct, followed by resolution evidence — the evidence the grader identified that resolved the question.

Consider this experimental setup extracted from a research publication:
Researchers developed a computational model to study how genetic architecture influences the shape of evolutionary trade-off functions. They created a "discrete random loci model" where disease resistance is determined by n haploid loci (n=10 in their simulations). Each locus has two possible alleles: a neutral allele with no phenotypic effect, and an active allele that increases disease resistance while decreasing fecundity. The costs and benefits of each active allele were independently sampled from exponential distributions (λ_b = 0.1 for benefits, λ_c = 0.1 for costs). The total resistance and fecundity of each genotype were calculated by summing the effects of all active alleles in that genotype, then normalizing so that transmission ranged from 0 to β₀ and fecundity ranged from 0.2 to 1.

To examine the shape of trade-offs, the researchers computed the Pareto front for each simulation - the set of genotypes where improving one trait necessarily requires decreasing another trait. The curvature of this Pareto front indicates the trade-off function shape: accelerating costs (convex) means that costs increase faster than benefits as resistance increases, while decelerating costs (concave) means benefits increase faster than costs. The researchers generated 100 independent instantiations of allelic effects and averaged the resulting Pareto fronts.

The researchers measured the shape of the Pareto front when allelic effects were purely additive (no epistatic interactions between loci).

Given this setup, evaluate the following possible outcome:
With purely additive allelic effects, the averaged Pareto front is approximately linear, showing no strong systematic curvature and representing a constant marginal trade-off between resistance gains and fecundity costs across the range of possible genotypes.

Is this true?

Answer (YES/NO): NO